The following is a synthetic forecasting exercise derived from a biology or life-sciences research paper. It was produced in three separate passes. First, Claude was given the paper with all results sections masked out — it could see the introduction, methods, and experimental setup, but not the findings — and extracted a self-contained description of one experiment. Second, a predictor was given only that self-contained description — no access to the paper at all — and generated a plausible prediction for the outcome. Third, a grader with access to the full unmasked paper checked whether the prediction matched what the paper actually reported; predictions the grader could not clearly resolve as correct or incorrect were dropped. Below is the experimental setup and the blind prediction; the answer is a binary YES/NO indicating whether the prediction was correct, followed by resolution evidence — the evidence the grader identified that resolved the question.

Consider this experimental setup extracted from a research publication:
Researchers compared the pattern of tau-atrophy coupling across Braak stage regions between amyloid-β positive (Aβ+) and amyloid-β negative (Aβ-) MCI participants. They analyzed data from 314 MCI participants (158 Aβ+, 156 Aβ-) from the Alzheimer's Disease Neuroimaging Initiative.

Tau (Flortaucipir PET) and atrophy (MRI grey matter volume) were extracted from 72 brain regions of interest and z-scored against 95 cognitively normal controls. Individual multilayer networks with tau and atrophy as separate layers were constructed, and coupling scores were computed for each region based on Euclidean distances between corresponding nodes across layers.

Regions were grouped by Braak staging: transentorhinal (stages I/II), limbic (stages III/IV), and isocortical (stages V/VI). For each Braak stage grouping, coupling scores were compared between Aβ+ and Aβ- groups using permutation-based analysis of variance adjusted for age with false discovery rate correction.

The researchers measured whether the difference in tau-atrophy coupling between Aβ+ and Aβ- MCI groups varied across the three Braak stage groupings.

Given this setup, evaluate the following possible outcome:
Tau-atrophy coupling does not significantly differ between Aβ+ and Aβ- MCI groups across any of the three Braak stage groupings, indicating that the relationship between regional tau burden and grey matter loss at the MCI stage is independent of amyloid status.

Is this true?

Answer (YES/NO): NO